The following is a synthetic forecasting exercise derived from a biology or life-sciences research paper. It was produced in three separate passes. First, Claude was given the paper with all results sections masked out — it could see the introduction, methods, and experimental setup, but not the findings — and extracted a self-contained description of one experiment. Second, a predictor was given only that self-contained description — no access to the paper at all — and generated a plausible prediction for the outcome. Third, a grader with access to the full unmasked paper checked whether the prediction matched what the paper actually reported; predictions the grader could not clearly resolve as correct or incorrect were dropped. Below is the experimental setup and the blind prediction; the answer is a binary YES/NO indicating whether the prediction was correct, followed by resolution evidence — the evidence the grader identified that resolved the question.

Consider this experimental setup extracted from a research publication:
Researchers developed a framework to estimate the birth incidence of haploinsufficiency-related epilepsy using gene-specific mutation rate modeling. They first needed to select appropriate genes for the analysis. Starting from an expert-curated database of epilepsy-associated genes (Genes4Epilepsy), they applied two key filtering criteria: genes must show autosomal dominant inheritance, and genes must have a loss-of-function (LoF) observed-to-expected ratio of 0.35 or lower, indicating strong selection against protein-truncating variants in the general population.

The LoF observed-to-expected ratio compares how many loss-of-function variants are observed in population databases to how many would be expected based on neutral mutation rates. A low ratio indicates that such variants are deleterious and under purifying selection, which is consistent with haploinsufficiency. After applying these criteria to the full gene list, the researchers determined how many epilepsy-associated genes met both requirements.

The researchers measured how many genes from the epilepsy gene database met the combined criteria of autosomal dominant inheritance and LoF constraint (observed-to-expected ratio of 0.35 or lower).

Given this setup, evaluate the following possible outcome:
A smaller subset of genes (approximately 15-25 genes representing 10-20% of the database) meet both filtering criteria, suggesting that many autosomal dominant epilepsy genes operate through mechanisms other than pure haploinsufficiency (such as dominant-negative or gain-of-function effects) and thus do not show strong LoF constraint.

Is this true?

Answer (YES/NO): NO